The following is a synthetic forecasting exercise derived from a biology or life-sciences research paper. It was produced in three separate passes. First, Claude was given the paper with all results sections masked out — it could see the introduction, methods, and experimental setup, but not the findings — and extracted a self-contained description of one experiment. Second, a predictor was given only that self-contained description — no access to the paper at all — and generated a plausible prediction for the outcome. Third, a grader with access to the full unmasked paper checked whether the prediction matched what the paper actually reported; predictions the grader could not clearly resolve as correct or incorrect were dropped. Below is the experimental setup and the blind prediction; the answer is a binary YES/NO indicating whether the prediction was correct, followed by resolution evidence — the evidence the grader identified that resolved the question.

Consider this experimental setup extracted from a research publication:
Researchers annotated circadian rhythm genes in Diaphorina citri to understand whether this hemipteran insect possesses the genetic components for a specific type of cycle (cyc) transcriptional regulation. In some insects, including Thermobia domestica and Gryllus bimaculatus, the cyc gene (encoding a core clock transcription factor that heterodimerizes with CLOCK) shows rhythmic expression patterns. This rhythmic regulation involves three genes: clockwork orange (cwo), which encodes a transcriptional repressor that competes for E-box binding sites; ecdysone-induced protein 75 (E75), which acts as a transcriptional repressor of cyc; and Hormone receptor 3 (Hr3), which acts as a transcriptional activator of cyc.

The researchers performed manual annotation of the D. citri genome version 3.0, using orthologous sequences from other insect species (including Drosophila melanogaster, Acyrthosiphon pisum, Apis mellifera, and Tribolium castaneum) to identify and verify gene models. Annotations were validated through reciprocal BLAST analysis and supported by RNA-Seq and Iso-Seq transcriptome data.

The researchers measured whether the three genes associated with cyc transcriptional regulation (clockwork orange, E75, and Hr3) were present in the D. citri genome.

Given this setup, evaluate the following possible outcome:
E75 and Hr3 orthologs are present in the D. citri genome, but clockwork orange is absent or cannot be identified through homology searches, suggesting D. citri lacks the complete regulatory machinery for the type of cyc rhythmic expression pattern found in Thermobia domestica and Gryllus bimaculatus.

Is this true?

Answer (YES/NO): NO